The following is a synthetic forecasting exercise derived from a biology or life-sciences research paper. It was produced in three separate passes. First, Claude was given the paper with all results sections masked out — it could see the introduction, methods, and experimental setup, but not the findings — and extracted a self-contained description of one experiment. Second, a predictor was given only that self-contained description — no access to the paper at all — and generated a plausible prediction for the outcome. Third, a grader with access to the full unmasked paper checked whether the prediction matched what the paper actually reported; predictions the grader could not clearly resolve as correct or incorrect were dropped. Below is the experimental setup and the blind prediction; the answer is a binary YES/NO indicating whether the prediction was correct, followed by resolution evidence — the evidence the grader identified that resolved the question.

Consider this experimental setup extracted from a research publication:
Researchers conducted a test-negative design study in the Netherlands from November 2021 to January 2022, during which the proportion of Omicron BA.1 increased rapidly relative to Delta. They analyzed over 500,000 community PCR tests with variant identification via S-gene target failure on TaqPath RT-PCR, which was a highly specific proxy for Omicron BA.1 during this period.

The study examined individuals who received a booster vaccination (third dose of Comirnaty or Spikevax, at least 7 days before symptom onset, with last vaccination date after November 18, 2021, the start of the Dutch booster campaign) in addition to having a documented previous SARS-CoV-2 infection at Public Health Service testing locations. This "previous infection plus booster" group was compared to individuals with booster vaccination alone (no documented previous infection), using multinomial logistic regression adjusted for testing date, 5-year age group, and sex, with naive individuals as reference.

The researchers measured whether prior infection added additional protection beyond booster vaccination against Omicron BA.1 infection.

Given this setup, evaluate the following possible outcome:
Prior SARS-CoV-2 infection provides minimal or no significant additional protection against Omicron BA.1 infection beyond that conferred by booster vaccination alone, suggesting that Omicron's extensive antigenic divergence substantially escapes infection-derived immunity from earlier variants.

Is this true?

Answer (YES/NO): NO